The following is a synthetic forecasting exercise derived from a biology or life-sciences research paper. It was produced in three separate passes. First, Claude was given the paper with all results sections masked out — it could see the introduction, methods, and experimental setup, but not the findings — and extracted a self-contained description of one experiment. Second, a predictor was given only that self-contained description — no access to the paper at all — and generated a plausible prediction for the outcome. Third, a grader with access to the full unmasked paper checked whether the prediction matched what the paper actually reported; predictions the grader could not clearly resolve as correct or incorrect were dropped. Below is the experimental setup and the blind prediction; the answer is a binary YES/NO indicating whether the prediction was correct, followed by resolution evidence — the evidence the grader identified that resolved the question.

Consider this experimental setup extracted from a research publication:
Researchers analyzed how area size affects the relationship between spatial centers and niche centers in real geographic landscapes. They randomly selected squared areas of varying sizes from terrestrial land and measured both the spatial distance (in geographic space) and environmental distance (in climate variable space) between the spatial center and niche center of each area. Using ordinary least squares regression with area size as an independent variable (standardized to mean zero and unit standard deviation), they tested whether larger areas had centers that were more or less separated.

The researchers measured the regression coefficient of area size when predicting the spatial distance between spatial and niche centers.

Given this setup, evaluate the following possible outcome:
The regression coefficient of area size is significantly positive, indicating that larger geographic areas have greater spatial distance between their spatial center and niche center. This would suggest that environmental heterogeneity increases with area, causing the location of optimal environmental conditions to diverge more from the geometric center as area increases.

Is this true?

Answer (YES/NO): NO